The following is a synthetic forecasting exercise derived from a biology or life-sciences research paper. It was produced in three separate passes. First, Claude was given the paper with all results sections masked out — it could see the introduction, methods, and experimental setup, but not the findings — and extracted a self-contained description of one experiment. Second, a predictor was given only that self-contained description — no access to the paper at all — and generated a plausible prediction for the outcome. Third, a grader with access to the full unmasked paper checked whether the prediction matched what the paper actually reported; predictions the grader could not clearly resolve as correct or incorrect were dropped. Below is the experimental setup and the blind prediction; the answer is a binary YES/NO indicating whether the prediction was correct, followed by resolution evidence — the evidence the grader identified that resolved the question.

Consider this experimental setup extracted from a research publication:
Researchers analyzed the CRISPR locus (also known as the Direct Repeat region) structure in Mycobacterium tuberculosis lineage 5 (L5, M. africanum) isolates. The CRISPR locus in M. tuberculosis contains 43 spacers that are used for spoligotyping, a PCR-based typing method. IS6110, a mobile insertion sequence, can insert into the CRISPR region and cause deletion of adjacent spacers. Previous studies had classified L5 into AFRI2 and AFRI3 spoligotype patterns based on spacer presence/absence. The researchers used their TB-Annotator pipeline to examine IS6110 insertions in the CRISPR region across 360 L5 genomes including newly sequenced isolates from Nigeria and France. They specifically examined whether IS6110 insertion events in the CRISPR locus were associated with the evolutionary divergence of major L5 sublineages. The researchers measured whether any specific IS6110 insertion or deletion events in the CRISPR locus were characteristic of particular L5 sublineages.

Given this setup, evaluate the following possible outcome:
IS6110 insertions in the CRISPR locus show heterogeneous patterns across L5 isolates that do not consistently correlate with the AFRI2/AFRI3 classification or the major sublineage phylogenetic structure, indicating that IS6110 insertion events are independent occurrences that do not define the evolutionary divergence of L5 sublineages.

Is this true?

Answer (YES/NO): NO